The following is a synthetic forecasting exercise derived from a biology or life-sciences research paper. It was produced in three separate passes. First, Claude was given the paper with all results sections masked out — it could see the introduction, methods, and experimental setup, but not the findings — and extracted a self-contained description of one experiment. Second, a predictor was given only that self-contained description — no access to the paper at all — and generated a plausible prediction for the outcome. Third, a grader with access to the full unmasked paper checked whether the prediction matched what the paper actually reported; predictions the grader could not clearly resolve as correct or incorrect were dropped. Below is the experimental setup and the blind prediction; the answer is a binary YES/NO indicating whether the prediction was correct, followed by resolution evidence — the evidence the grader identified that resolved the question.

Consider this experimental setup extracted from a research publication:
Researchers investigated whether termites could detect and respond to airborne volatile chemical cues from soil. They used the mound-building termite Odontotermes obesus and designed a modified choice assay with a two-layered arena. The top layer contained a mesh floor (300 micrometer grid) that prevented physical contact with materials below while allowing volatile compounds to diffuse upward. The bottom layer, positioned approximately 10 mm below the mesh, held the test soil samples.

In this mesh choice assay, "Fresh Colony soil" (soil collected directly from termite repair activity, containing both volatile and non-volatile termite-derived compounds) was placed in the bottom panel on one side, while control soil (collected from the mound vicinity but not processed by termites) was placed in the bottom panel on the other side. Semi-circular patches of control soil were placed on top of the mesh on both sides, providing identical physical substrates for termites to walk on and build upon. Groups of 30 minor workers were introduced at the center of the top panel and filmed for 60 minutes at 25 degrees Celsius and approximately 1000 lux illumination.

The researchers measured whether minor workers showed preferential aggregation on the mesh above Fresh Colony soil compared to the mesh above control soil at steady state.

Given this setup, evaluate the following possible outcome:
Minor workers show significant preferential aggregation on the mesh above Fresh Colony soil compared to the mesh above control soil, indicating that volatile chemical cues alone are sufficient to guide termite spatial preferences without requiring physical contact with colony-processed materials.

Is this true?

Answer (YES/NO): NO